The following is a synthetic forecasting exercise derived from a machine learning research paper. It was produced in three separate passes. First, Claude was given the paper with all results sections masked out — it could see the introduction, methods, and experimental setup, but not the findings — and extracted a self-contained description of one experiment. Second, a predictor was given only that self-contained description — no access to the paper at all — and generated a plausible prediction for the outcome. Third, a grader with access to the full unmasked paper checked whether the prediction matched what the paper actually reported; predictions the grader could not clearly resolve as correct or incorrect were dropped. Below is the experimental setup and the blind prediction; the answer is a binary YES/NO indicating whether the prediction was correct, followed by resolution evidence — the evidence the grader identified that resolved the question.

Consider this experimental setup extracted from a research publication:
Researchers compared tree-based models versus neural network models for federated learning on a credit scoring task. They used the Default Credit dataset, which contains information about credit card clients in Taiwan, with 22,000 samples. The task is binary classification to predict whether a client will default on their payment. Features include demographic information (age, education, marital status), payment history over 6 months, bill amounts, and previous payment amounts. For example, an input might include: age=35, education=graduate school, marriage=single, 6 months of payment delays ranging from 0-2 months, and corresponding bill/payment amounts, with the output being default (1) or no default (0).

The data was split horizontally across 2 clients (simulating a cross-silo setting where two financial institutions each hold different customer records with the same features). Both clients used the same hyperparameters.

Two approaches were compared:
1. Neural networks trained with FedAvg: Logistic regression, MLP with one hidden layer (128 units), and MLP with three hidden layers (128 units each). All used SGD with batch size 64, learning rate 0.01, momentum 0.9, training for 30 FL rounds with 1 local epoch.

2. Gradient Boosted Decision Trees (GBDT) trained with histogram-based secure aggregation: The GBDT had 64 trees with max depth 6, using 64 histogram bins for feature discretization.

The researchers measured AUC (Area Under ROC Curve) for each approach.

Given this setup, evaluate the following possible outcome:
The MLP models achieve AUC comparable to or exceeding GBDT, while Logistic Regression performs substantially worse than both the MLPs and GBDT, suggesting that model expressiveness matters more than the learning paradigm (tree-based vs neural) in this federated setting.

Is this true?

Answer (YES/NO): NO